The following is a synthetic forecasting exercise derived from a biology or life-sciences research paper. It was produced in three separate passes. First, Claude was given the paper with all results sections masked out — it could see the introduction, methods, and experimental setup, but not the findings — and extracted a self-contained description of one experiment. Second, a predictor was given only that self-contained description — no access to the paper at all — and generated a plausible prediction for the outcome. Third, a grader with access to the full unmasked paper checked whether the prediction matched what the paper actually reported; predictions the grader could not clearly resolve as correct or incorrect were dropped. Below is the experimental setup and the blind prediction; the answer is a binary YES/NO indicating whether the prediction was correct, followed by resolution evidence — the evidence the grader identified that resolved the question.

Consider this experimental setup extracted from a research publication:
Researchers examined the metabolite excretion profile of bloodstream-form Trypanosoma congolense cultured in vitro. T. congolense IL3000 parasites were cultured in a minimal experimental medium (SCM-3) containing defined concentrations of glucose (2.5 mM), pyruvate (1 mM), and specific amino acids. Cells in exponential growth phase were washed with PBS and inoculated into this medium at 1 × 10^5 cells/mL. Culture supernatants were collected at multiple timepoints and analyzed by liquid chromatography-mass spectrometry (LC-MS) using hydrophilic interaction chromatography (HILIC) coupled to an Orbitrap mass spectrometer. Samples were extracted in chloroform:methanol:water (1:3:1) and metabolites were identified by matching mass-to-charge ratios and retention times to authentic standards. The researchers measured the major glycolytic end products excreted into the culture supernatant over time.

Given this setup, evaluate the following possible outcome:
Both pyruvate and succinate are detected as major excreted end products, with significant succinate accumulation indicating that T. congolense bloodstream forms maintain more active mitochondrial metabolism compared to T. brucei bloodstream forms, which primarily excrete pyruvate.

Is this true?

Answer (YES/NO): NO